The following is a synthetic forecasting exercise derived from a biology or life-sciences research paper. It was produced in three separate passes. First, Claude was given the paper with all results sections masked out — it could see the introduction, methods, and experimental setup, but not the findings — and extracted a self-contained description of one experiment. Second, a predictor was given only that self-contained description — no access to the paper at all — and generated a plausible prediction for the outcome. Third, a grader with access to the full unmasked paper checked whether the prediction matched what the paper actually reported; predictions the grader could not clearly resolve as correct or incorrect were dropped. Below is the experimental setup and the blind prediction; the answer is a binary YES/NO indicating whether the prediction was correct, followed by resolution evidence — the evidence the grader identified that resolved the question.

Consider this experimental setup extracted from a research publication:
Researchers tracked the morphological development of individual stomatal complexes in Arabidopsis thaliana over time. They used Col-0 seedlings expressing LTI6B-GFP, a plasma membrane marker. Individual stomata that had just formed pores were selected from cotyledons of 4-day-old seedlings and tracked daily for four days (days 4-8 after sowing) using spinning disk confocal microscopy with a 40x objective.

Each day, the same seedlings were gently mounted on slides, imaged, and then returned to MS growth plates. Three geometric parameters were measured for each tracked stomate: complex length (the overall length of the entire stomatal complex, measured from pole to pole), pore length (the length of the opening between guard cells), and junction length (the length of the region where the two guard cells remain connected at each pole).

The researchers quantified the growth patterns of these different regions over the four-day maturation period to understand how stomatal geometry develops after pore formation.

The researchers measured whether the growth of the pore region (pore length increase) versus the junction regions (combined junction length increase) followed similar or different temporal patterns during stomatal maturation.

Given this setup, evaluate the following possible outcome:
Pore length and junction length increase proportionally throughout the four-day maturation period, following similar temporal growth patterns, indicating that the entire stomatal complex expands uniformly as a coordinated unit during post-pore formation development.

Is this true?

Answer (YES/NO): NO